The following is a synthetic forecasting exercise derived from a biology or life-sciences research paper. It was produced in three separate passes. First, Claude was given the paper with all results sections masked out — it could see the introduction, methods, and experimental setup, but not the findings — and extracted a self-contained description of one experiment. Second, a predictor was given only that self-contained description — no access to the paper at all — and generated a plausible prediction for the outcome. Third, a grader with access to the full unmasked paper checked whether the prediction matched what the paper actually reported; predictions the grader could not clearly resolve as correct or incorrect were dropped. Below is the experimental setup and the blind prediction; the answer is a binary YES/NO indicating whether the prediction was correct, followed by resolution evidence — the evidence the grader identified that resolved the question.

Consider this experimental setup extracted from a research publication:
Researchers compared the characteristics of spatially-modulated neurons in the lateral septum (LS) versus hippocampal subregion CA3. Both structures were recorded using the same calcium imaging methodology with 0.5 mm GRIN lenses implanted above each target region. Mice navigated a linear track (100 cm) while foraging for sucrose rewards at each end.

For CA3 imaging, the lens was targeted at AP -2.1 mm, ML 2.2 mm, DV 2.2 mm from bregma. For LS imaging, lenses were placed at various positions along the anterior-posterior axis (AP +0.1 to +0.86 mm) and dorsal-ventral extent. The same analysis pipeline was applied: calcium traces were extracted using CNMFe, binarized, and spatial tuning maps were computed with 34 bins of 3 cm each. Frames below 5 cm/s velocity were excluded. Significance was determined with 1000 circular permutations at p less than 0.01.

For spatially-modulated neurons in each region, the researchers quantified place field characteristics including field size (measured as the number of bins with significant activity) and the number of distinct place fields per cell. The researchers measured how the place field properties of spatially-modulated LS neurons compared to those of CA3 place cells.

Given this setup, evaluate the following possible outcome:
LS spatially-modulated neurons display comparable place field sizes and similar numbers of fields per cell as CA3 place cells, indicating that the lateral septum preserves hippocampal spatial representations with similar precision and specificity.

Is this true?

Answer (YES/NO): NO